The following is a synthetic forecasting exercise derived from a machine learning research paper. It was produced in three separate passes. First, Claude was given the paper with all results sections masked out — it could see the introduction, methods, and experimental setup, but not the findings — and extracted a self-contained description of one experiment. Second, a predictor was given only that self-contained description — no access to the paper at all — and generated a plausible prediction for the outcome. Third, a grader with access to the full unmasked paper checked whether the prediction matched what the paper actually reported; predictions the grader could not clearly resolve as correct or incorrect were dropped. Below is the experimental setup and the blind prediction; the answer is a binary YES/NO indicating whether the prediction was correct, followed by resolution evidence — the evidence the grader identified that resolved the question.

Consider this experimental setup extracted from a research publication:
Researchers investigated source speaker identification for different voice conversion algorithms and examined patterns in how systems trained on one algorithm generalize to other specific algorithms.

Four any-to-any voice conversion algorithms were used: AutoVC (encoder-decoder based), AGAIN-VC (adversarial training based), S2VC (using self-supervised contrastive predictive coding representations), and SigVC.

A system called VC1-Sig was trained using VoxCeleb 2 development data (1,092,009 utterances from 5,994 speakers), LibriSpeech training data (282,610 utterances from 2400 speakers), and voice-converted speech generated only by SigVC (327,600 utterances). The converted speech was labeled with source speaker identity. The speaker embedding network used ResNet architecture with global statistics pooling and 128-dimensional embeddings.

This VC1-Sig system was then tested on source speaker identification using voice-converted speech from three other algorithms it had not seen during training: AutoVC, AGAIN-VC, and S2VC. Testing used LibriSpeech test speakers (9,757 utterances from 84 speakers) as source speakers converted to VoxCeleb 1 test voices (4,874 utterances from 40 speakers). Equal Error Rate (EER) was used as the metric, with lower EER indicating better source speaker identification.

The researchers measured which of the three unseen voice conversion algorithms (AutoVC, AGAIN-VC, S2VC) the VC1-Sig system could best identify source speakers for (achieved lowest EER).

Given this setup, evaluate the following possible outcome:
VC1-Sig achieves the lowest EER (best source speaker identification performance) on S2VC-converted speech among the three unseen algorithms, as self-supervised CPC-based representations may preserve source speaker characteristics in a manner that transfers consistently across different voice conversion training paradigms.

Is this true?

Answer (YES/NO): NO